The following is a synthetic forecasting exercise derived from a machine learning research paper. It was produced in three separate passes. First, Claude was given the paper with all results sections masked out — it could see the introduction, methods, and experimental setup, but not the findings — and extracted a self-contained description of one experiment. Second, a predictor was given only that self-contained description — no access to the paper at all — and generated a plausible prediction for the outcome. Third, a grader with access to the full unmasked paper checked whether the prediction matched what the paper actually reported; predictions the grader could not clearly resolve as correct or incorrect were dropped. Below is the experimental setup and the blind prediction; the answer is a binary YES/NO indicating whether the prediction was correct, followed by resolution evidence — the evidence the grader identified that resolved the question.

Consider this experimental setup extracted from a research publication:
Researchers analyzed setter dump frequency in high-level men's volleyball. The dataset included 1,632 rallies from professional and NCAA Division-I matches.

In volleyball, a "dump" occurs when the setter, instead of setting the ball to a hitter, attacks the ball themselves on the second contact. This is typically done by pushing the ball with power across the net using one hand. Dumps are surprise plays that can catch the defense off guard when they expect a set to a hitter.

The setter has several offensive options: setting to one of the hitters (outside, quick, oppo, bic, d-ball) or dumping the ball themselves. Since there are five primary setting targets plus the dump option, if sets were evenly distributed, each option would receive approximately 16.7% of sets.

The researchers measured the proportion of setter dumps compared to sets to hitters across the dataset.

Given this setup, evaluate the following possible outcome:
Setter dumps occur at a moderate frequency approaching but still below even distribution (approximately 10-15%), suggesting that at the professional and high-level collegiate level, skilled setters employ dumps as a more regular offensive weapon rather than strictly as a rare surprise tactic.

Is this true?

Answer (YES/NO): NO